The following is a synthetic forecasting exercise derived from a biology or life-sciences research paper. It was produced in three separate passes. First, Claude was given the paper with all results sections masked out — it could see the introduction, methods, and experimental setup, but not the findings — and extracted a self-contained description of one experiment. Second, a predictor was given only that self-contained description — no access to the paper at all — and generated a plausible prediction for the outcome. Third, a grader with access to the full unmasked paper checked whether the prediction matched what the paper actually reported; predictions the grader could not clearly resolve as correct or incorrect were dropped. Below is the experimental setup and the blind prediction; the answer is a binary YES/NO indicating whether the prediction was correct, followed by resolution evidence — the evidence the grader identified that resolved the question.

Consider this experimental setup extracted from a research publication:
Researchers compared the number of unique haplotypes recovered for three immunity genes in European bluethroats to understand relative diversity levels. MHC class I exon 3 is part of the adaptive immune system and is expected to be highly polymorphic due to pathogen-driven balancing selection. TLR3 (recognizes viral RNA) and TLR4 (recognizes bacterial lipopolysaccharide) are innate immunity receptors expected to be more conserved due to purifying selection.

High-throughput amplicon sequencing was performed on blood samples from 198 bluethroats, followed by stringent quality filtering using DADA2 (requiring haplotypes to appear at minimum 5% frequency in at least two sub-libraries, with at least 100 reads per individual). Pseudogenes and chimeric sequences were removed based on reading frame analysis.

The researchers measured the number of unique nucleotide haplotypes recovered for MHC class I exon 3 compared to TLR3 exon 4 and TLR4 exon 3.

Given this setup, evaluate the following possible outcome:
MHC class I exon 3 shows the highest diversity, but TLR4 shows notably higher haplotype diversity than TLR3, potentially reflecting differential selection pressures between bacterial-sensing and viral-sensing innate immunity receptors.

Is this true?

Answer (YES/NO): YES